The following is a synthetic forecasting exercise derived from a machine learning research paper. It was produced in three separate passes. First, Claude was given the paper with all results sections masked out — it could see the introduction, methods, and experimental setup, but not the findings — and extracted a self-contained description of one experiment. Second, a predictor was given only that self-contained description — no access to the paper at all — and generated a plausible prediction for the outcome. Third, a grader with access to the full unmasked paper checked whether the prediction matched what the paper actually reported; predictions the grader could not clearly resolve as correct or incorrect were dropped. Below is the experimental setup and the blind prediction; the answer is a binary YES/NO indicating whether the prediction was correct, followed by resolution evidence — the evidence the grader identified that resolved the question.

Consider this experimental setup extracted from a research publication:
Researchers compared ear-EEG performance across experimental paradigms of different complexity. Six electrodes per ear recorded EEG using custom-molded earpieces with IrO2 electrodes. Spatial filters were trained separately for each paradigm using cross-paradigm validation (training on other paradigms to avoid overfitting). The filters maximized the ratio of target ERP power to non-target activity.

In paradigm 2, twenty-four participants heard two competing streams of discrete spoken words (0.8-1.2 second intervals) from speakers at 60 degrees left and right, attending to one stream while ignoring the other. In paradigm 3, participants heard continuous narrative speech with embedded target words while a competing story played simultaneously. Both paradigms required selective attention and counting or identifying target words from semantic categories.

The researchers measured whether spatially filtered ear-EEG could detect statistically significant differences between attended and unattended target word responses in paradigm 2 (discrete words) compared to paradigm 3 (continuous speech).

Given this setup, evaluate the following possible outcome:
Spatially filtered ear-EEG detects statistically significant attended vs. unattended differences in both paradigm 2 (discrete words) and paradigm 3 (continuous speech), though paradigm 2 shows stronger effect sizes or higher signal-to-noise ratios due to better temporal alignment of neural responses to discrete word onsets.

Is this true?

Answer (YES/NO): NO